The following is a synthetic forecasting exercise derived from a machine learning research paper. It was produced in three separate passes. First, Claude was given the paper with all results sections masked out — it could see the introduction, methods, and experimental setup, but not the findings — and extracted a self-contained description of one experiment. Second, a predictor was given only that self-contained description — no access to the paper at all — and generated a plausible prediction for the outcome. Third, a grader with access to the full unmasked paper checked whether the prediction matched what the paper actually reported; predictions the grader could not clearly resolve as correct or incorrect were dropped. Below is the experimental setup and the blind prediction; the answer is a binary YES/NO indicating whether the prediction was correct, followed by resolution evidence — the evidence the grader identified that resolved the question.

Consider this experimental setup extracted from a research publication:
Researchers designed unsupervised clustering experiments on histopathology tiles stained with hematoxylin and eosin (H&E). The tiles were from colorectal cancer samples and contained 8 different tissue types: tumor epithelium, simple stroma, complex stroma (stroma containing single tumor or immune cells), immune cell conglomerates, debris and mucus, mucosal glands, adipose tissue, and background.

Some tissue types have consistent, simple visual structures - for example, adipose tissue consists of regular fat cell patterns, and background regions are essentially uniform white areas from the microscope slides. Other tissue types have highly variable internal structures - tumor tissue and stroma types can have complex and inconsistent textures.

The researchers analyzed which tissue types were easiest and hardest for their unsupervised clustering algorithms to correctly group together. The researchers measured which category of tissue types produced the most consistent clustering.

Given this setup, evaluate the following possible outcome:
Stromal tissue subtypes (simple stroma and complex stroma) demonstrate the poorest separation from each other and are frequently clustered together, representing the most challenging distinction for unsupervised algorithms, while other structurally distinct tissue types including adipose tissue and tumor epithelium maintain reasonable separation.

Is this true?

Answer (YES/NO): NO